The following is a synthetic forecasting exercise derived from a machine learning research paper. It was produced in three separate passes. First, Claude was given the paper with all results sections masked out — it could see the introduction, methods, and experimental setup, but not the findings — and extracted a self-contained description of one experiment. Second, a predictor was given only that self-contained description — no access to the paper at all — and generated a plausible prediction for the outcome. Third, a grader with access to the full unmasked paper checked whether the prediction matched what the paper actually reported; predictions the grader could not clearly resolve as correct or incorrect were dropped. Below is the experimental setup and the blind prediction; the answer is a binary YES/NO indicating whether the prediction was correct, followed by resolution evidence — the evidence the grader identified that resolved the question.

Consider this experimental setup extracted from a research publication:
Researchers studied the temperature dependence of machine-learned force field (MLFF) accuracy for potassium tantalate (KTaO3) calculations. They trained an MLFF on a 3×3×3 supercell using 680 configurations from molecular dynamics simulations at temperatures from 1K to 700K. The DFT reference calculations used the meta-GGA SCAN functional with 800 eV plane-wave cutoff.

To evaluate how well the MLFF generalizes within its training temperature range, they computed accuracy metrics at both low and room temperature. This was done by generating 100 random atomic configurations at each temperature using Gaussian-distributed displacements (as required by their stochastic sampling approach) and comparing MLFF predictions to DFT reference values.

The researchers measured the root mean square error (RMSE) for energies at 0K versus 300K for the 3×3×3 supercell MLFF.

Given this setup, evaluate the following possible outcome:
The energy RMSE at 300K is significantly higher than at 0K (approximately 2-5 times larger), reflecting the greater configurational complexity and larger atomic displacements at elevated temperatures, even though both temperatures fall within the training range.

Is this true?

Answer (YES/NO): NO